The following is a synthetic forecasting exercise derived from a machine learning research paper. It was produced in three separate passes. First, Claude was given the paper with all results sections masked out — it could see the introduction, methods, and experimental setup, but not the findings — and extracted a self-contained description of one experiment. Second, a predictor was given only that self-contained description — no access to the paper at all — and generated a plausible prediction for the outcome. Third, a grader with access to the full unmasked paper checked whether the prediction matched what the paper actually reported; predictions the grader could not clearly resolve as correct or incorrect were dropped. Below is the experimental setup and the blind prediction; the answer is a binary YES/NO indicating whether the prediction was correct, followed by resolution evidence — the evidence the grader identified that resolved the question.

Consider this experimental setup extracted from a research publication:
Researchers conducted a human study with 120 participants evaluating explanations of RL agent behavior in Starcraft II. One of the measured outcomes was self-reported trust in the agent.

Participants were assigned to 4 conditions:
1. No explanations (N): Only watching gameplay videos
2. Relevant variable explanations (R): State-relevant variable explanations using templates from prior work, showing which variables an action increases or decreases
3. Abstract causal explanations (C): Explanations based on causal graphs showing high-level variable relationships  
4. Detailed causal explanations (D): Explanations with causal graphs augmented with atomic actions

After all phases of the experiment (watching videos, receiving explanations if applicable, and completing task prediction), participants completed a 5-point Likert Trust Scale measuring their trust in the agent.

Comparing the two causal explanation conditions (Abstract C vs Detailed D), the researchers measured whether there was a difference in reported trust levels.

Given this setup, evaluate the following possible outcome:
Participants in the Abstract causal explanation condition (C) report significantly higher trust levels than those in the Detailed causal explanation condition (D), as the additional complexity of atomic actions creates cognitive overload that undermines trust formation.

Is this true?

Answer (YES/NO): NO